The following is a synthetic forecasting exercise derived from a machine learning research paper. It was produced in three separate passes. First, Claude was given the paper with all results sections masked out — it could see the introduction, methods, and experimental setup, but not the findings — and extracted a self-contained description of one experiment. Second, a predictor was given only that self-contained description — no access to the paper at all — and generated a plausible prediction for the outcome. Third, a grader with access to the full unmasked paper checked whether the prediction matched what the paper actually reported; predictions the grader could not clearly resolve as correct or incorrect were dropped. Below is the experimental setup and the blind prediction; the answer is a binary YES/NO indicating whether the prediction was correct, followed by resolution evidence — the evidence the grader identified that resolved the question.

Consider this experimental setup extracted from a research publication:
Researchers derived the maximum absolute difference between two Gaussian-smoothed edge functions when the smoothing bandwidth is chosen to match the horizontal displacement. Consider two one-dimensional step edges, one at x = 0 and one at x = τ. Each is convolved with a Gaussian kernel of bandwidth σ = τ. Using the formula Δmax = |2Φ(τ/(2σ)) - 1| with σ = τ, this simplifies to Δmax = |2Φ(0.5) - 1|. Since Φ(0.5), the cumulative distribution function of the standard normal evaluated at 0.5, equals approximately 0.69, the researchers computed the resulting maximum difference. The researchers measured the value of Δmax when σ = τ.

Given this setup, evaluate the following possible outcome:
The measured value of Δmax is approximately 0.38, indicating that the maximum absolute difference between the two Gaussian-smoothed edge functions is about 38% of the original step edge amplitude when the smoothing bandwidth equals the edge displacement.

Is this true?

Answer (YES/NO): YES